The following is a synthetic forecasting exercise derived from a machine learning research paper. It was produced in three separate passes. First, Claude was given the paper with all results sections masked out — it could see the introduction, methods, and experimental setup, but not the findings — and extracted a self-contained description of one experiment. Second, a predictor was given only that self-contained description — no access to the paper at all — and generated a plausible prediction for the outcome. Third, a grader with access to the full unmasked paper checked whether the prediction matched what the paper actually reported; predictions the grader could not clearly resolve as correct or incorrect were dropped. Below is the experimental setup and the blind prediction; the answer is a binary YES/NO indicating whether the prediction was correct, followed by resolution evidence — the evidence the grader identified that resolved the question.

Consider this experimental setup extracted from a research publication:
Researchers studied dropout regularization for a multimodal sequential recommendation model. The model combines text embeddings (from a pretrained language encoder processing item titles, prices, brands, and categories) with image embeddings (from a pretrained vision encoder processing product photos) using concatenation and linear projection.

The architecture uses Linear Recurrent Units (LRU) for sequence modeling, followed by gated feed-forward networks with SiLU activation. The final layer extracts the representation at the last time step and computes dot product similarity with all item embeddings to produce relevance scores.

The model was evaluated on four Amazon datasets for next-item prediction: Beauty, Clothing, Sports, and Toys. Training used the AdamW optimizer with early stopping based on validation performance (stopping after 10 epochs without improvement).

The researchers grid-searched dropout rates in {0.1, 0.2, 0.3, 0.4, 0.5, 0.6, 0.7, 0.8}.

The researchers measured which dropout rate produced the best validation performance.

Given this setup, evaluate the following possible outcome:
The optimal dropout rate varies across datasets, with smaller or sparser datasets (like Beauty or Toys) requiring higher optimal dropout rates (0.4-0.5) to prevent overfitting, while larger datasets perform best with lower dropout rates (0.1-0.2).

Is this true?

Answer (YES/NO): NO